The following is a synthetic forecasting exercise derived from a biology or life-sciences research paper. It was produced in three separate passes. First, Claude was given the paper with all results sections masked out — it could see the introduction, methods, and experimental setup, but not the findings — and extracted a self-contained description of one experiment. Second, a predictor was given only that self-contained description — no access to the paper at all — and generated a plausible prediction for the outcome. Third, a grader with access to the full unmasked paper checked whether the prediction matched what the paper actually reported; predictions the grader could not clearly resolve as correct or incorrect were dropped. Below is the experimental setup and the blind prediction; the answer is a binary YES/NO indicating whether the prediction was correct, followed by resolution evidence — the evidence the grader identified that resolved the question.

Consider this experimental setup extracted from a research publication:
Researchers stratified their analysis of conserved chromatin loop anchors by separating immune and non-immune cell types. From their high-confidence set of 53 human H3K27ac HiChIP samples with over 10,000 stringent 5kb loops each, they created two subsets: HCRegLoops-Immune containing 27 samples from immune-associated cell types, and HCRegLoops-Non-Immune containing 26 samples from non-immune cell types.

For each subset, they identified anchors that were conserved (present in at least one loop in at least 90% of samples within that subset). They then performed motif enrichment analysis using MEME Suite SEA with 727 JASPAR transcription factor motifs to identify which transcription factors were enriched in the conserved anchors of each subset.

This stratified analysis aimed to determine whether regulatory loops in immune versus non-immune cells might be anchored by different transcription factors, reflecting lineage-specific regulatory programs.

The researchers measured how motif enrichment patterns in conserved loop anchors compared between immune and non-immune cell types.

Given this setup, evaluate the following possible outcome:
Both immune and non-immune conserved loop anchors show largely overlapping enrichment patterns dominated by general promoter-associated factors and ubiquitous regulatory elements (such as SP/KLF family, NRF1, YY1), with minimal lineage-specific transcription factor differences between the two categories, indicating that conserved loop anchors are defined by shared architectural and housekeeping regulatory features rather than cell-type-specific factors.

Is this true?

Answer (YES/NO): NO